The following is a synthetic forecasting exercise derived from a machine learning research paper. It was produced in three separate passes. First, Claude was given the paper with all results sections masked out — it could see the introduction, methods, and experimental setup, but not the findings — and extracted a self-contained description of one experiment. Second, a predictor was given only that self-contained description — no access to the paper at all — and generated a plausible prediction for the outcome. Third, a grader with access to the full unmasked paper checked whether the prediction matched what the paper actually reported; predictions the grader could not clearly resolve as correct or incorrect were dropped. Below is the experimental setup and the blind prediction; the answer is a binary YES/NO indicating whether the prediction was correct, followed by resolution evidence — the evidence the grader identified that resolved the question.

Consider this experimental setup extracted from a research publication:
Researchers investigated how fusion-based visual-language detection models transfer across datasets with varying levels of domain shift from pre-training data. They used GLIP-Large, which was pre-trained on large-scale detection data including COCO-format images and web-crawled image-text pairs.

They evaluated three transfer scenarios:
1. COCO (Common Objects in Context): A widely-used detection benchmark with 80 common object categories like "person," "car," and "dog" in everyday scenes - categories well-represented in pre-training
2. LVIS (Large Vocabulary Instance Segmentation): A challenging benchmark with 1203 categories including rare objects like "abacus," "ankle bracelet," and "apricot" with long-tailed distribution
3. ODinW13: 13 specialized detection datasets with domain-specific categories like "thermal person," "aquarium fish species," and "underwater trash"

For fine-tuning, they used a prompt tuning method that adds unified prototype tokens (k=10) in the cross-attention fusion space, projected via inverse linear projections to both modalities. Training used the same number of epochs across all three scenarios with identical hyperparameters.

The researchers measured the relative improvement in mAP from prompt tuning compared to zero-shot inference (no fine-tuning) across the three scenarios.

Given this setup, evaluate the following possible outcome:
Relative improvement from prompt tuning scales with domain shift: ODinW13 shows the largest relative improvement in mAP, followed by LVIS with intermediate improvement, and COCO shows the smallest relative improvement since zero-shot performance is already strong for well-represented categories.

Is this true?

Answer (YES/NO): NO